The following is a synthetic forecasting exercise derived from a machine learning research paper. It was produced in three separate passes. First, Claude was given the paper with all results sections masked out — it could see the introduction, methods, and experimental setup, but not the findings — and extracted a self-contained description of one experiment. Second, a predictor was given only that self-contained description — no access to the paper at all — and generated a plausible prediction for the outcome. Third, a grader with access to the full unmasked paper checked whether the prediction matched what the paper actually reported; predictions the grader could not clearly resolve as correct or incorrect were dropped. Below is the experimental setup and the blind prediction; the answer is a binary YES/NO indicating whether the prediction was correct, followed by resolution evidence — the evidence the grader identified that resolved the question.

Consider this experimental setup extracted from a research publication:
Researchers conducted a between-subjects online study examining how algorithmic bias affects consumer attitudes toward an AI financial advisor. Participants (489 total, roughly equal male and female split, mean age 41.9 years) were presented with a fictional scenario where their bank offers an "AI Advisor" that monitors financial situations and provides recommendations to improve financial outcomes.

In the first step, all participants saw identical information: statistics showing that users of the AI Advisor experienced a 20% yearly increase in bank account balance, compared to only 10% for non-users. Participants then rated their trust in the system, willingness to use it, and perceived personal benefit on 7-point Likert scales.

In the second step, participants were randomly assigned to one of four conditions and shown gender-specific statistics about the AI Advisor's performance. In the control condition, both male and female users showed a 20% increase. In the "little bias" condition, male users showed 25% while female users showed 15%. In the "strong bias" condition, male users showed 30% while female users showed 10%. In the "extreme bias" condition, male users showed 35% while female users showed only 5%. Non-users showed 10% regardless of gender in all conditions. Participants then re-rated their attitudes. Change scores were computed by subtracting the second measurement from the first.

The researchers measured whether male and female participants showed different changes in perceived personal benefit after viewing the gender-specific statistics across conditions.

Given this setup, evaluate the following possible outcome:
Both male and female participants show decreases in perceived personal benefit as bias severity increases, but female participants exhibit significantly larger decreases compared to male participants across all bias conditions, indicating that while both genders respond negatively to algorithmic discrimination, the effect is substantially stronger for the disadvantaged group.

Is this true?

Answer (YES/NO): NO